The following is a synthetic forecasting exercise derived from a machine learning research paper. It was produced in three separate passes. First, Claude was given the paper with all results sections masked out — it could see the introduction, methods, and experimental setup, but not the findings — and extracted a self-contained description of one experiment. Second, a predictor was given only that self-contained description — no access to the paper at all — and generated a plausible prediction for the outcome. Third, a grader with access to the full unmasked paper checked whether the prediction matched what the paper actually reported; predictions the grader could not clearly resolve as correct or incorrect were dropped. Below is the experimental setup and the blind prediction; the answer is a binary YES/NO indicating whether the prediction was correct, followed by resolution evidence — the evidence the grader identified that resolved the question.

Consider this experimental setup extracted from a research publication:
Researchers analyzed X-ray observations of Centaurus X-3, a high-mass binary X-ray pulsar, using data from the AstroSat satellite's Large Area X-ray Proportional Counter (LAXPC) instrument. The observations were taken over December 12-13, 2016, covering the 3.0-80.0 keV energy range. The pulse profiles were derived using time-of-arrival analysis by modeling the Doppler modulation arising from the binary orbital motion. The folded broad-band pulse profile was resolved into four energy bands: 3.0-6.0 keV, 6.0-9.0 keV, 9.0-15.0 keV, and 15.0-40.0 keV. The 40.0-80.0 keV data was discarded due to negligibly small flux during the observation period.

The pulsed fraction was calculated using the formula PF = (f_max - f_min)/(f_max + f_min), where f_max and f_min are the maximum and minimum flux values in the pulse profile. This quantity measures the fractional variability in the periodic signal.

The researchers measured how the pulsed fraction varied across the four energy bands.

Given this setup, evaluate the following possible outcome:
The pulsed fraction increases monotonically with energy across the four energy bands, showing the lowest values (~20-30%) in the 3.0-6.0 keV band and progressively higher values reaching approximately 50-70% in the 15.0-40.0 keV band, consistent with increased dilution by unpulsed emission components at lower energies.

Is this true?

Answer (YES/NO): NO